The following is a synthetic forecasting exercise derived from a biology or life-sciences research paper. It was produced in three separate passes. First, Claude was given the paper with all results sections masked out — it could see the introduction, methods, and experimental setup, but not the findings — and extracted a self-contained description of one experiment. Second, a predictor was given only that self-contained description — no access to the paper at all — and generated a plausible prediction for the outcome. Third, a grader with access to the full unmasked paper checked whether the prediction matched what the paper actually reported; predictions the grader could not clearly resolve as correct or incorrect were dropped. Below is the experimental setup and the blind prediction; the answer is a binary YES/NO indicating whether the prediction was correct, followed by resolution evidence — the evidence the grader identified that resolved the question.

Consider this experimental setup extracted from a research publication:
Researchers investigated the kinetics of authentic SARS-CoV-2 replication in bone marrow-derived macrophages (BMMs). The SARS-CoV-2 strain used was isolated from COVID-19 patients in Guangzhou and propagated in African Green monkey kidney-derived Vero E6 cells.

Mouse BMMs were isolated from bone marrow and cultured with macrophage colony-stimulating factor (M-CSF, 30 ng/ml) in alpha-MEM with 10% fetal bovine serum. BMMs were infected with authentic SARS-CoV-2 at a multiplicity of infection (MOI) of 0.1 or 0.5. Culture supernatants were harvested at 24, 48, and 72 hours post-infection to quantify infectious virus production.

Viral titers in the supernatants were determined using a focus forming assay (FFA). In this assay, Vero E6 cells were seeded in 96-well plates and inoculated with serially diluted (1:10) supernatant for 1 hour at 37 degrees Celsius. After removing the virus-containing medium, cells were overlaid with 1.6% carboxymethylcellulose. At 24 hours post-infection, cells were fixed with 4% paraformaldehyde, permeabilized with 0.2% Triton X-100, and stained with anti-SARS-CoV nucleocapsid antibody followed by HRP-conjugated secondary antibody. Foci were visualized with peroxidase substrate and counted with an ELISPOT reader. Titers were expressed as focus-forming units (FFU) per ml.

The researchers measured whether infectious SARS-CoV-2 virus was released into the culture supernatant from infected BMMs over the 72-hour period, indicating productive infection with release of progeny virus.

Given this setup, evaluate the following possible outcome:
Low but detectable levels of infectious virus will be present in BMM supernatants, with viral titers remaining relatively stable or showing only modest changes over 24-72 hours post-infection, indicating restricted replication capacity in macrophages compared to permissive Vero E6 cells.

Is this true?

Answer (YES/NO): NO